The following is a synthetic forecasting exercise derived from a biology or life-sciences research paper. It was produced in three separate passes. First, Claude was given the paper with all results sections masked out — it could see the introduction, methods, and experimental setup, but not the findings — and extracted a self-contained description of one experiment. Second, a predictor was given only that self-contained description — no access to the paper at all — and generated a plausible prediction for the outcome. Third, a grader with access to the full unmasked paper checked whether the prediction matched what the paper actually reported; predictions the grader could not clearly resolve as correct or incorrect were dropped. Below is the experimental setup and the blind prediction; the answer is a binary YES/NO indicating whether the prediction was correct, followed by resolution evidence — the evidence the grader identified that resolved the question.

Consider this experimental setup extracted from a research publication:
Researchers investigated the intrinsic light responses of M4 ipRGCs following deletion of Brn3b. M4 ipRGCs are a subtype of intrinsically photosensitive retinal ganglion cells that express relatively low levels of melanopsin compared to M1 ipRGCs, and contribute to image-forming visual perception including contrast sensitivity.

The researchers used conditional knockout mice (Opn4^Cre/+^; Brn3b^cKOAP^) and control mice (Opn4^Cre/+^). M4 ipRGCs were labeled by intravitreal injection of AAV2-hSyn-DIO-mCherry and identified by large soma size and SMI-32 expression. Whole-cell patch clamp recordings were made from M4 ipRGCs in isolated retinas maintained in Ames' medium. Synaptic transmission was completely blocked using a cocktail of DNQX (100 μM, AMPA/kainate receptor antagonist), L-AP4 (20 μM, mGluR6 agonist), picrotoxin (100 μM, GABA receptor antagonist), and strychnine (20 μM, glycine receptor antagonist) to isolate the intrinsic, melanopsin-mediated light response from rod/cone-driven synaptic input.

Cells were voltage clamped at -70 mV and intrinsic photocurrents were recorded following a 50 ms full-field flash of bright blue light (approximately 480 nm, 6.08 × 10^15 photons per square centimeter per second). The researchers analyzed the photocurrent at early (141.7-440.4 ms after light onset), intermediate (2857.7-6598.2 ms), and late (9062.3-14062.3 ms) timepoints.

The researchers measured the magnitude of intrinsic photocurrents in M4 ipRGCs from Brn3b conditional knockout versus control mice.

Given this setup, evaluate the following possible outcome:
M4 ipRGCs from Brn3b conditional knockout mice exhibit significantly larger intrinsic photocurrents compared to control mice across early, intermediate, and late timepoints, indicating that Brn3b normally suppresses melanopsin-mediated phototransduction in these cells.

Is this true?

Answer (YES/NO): NO